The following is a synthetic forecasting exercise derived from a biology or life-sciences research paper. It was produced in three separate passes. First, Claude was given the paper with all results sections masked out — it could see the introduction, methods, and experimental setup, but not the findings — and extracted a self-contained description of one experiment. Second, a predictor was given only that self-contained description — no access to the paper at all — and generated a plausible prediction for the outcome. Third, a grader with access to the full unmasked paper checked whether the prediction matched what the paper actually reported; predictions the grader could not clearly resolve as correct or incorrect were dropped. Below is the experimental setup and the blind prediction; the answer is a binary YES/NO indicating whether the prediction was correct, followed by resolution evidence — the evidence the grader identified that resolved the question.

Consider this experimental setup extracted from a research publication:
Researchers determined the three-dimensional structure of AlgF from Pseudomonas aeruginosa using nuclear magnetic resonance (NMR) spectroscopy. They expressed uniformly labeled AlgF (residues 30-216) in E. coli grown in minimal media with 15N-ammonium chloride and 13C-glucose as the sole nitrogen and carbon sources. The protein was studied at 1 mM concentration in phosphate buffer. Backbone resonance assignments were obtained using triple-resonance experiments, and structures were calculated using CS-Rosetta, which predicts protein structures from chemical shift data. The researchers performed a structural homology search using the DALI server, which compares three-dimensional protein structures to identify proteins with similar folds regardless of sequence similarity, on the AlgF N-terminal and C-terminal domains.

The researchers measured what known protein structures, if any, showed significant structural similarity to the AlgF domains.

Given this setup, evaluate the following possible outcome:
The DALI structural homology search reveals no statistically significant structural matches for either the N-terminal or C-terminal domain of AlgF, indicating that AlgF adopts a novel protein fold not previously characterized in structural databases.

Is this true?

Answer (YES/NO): NO